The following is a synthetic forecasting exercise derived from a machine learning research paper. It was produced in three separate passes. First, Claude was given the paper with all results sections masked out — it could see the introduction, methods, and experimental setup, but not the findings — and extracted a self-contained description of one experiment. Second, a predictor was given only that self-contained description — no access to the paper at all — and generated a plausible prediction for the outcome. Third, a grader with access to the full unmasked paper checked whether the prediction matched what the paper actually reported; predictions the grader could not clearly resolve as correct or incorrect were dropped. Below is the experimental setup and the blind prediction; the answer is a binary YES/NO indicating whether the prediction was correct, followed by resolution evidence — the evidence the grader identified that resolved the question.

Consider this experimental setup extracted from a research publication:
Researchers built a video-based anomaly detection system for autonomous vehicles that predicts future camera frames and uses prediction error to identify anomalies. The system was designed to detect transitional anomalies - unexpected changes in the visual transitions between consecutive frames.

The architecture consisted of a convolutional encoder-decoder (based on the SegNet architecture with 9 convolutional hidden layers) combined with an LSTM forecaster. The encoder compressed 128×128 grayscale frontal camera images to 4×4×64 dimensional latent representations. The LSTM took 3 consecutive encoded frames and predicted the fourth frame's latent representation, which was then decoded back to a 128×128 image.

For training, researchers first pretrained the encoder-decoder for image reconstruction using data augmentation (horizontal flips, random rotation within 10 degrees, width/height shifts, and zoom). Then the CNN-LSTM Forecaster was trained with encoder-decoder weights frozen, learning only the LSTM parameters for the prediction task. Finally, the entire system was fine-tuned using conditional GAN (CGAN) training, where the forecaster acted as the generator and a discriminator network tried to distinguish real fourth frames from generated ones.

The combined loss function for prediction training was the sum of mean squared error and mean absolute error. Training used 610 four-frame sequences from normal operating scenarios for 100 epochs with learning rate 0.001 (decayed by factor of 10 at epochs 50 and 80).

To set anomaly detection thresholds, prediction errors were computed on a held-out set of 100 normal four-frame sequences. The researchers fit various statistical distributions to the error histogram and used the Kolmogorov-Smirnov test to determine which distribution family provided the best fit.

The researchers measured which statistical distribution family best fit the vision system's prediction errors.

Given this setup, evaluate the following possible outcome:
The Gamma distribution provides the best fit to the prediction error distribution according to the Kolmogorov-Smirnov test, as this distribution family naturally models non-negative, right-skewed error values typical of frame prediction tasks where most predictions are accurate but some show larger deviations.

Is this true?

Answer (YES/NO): NO